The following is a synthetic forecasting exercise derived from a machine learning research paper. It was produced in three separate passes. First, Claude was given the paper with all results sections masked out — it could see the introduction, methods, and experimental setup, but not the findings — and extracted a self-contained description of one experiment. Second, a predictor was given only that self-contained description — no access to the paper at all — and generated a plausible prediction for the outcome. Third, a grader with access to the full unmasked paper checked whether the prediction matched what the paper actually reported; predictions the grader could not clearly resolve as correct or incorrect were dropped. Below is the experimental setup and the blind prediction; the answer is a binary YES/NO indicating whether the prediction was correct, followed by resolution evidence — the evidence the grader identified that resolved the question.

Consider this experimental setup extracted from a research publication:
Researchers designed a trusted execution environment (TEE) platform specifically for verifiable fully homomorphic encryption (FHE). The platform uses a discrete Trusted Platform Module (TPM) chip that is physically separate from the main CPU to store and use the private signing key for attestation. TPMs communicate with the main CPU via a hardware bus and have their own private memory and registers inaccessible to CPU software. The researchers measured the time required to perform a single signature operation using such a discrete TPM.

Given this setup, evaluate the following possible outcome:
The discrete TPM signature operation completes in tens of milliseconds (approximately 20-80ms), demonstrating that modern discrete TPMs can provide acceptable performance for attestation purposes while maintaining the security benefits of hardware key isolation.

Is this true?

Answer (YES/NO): NO